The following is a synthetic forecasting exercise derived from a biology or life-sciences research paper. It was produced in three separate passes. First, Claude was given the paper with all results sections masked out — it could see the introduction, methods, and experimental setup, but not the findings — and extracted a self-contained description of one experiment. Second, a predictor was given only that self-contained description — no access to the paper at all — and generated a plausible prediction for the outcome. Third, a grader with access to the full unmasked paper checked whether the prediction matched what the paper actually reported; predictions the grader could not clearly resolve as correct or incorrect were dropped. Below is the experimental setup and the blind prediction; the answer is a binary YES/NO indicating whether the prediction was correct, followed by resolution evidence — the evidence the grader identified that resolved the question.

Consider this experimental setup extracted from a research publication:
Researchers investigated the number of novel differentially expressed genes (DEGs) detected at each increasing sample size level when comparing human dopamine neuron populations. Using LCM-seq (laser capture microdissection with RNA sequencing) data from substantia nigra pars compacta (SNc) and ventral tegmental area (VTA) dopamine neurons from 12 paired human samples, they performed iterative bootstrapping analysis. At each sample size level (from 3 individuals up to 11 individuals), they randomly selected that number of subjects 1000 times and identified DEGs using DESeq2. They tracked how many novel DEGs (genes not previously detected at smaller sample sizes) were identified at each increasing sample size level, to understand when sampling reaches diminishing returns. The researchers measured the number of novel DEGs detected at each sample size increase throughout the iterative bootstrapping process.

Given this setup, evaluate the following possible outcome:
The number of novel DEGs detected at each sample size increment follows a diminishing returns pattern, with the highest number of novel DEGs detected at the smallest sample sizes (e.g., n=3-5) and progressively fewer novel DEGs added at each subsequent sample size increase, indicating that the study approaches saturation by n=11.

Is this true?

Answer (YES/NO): YES